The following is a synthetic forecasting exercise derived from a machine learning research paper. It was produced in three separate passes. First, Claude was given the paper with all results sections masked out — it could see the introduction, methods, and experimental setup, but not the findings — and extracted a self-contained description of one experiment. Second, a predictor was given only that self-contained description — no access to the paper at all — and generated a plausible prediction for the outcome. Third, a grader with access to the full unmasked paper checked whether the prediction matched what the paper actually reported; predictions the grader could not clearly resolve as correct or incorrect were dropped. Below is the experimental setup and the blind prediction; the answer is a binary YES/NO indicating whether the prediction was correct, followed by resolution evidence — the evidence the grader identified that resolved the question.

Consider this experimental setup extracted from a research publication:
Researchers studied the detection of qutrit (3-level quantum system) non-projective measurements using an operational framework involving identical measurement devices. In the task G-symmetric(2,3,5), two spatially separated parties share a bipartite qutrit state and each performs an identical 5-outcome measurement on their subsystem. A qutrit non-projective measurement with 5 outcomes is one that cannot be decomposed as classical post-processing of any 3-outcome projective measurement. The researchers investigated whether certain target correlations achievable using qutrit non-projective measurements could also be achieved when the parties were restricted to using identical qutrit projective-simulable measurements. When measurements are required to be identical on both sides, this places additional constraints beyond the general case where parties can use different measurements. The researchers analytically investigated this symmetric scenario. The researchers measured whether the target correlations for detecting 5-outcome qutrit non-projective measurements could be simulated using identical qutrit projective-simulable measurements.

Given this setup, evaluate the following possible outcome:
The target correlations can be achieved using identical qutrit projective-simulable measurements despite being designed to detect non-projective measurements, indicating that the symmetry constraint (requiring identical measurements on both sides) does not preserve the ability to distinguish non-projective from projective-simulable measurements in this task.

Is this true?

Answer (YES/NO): NO